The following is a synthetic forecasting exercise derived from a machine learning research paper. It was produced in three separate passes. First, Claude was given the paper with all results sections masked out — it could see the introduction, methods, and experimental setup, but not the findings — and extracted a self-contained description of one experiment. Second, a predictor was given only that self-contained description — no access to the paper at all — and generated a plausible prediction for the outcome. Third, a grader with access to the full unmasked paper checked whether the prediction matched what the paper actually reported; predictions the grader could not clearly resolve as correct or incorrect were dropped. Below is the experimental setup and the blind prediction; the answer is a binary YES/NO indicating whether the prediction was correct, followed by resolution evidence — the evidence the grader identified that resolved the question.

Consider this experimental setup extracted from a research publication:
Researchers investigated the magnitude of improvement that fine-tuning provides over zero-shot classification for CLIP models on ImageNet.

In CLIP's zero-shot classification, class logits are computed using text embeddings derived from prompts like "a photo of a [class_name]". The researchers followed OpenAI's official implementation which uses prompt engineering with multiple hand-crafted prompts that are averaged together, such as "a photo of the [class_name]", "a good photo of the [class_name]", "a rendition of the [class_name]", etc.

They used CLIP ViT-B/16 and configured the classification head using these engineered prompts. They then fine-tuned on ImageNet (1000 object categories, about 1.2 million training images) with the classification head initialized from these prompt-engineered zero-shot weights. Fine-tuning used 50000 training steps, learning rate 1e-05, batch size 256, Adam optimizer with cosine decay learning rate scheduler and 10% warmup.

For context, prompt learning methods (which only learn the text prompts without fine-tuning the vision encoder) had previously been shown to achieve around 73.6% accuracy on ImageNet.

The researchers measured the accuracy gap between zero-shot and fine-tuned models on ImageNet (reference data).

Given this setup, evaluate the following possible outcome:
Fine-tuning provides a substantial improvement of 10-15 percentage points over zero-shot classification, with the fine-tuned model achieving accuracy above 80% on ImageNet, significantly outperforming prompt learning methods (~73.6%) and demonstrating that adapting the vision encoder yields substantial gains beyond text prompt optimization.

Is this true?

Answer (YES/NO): YES